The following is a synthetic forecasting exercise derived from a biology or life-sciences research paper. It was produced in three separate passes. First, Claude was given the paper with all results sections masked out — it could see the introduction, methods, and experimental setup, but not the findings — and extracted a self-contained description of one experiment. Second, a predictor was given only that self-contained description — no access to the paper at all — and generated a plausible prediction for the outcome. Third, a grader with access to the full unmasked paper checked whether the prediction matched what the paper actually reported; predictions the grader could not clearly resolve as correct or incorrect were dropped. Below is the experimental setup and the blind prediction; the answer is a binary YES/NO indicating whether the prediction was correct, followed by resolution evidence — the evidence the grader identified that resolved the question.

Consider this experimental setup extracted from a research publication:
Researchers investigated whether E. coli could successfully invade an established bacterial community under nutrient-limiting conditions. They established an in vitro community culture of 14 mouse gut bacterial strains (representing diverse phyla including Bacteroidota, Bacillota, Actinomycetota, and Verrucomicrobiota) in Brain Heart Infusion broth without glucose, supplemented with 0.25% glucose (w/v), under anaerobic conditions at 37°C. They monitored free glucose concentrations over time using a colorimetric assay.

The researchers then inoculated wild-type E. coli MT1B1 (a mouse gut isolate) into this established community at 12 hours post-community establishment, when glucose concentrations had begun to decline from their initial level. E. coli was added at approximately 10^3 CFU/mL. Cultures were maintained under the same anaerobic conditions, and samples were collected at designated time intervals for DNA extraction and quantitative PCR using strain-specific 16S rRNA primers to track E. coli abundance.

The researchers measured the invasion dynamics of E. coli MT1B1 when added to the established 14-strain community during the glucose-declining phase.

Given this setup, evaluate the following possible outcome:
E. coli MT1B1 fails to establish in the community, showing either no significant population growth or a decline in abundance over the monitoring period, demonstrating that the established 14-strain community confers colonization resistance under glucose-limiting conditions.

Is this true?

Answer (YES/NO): NO